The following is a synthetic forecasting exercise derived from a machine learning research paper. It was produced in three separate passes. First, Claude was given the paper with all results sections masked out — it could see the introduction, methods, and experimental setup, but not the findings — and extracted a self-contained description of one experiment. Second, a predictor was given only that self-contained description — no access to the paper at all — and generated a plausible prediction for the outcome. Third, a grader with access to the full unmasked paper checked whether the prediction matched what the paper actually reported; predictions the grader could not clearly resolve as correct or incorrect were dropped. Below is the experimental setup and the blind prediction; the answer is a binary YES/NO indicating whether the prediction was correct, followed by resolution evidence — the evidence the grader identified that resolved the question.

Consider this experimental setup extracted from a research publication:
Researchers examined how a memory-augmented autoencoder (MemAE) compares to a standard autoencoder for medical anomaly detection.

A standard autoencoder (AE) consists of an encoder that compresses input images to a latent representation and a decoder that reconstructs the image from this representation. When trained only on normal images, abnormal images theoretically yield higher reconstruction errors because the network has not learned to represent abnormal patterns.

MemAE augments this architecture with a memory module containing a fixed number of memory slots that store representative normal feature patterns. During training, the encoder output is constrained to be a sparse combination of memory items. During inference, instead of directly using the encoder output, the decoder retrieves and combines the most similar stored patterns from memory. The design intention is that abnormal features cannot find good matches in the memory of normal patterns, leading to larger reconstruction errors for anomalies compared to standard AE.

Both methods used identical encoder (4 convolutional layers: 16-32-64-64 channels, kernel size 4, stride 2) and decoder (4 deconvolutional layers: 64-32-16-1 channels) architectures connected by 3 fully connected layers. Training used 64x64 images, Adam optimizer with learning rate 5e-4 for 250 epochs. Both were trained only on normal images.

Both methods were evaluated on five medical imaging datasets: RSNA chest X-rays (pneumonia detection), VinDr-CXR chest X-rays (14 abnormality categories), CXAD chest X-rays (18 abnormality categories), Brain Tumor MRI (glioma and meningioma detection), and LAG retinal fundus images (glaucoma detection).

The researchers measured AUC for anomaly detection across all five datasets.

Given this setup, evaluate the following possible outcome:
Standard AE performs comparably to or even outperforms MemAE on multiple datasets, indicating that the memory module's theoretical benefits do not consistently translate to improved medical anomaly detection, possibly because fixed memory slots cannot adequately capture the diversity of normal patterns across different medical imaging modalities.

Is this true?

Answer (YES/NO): YES